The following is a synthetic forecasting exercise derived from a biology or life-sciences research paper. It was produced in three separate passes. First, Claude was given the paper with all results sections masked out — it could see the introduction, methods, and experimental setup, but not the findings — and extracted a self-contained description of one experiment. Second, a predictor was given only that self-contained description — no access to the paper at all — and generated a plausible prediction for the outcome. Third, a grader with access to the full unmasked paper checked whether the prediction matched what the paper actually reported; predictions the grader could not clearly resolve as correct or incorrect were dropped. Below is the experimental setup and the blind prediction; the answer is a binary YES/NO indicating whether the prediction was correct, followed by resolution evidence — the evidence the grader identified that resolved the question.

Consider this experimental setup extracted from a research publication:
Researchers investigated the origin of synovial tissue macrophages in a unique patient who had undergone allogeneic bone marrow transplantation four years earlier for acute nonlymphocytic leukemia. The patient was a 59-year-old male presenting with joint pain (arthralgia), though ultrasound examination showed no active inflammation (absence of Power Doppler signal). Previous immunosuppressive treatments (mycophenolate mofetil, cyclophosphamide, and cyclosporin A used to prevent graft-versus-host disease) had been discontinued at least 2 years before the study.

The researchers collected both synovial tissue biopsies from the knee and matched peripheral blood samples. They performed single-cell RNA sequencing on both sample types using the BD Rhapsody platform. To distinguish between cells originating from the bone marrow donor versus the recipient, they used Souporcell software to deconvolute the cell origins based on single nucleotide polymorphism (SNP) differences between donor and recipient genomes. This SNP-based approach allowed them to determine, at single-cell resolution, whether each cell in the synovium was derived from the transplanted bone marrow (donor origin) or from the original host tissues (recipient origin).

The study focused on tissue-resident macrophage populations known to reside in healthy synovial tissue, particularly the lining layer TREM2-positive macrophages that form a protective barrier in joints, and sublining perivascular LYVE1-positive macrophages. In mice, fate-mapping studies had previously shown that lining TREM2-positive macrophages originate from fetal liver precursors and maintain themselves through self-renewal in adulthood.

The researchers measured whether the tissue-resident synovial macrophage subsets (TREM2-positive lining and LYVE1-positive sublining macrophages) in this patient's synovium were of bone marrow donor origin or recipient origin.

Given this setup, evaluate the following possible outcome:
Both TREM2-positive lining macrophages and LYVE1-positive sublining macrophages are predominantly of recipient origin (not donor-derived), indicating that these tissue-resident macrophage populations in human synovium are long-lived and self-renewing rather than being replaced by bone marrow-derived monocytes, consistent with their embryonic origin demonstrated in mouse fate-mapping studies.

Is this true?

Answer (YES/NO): NO